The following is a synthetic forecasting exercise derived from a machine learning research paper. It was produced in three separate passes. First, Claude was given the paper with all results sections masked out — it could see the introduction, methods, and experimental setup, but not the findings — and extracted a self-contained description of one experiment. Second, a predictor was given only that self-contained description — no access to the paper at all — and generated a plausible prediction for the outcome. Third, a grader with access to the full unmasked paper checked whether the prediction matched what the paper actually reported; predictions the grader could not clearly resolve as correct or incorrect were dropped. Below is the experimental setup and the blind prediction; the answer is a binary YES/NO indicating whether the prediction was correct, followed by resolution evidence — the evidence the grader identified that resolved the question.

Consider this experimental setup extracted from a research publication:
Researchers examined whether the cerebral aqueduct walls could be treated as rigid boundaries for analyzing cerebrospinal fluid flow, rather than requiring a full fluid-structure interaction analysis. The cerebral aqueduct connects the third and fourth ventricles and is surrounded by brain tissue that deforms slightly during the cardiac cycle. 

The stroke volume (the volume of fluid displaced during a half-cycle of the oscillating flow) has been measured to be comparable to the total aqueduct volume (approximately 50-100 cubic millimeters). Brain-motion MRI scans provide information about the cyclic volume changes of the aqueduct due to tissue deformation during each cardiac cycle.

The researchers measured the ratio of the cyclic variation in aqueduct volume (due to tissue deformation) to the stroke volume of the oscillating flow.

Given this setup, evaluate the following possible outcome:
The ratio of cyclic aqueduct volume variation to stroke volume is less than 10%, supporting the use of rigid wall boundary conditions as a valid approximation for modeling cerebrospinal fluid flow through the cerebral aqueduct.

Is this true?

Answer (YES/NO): YES